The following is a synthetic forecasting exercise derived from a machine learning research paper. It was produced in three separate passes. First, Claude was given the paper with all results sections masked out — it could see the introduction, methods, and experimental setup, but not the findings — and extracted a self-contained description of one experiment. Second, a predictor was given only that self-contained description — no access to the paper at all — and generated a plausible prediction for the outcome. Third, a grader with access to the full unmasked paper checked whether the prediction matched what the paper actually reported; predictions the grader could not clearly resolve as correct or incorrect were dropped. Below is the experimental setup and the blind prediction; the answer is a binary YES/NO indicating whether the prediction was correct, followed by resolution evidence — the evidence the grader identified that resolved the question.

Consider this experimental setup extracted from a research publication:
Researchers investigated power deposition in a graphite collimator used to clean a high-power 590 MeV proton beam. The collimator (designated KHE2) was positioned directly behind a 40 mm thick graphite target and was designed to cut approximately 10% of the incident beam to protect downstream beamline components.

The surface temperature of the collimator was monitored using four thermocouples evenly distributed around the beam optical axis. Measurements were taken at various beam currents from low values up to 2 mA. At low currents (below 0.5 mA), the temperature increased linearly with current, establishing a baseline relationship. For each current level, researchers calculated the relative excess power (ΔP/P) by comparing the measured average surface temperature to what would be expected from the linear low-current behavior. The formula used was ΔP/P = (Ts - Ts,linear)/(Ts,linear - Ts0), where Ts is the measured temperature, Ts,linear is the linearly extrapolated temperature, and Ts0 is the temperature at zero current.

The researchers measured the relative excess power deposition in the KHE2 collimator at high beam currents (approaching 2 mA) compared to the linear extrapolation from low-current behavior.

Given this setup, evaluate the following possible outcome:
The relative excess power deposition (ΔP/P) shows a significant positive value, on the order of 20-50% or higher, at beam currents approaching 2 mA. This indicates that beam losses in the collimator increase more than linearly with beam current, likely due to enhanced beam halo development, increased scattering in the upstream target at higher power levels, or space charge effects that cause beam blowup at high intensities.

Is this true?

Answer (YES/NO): NO